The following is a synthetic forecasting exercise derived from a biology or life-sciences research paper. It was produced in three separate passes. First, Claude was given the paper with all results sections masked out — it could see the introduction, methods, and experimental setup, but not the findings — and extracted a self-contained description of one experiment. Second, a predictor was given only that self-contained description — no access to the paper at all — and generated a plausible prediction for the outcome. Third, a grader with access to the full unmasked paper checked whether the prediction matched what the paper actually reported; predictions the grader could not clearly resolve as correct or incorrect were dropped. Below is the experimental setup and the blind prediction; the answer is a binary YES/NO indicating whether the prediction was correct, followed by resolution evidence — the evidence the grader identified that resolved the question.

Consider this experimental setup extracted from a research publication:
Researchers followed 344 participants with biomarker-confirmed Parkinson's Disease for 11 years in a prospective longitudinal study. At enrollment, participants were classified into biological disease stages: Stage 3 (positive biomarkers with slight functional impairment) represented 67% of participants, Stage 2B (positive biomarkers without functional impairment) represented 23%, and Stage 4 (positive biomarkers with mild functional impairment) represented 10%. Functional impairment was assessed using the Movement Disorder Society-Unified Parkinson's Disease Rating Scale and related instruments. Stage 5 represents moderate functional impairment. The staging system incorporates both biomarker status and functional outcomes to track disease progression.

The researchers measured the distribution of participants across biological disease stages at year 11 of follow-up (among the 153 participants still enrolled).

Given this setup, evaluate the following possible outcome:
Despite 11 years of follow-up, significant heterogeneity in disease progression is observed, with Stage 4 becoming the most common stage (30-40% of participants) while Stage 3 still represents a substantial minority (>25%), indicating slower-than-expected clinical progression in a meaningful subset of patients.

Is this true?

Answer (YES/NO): NO